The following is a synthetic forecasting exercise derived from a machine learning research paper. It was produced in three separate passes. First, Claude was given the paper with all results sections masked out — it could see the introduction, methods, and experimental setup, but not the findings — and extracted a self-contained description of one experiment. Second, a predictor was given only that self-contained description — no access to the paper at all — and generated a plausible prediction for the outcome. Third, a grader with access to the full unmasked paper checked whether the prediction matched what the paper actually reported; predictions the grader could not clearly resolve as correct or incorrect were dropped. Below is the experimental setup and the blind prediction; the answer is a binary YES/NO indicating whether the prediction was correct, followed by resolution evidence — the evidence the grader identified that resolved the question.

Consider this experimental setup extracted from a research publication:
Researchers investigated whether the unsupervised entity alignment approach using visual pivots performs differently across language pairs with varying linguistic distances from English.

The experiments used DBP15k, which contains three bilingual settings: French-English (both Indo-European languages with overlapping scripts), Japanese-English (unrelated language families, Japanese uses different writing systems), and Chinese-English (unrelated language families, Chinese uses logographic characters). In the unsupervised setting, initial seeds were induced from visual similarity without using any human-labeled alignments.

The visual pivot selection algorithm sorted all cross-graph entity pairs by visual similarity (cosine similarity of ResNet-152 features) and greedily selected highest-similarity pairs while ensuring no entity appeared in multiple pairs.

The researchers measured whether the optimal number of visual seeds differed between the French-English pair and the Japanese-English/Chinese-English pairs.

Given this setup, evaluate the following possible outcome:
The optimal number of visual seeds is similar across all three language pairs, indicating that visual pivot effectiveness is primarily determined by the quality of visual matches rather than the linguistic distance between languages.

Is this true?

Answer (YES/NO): NO